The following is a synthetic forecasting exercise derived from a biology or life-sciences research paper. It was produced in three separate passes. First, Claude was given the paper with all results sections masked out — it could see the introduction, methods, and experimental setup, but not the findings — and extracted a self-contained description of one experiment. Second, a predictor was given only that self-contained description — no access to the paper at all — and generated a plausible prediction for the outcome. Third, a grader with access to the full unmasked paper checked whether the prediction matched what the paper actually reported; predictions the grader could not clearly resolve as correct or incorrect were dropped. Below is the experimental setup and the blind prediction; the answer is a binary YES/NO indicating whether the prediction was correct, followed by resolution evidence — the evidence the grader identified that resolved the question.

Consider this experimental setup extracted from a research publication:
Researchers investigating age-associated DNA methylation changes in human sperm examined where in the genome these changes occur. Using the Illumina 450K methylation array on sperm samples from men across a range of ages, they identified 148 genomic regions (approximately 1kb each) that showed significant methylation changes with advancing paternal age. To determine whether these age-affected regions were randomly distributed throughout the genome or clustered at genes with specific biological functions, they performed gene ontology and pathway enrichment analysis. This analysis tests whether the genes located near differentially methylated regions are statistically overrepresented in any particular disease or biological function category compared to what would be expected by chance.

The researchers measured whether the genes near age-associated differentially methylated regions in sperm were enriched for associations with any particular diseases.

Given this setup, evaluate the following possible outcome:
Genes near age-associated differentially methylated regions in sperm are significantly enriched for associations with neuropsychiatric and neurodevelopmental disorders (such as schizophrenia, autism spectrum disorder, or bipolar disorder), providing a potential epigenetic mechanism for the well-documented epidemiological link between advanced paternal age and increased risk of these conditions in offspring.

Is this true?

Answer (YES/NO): YES